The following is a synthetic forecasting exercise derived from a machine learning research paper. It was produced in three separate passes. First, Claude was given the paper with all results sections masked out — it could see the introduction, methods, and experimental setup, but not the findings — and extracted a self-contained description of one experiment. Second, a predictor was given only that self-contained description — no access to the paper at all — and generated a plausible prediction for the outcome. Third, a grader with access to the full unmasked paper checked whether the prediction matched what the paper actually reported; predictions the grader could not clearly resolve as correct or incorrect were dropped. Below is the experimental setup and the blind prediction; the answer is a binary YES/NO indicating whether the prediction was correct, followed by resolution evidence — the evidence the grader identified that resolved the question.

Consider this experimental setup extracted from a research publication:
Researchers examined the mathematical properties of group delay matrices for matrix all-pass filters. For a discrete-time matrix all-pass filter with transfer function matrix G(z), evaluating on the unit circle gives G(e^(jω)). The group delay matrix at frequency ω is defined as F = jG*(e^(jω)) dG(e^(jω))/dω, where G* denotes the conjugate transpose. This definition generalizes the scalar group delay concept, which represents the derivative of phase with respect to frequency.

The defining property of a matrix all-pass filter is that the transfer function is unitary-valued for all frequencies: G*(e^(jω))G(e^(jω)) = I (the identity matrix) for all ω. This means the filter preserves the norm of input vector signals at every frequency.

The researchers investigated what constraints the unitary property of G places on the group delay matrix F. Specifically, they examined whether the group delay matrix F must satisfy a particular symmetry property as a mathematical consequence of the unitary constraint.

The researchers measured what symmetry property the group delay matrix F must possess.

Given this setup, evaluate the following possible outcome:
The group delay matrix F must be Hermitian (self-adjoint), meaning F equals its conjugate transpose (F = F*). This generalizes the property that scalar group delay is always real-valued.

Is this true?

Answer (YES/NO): YES